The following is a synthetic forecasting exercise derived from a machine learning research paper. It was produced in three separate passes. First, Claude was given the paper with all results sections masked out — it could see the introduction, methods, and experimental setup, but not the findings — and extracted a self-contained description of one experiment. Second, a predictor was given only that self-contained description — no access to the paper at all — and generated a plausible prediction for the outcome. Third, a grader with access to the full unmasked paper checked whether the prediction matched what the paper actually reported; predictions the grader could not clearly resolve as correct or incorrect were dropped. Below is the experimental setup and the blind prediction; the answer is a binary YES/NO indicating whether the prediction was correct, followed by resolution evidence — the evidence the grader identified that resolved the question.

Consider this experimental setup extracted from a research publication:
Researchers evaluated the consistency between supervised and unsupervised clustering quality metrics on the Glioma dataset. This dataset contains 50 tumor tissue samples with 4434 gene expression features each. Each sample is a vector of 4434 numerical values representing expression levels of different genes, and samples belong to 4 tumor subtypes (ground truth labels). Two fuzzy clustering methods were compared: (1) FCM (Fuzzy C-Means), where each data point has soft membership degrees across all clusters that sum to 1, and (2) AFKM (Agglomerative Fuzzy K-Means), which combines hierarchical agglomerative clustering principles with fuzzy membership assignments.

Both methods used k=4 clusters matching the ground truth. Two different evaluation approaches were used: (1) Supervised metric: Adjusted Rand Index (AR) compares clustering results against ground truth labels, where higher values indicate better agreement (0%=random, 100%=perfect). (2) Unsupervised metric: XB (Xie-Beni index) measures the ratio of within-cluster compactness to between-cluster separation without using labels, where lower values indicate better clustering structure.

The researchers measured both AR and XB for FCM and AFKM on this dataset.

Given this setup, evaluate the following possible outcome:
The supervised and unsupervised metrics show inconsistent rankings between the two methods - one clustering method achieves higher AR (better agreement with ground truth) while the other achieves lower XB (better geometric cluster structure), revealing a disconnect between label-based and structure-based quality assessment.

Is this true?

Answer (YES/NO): YES